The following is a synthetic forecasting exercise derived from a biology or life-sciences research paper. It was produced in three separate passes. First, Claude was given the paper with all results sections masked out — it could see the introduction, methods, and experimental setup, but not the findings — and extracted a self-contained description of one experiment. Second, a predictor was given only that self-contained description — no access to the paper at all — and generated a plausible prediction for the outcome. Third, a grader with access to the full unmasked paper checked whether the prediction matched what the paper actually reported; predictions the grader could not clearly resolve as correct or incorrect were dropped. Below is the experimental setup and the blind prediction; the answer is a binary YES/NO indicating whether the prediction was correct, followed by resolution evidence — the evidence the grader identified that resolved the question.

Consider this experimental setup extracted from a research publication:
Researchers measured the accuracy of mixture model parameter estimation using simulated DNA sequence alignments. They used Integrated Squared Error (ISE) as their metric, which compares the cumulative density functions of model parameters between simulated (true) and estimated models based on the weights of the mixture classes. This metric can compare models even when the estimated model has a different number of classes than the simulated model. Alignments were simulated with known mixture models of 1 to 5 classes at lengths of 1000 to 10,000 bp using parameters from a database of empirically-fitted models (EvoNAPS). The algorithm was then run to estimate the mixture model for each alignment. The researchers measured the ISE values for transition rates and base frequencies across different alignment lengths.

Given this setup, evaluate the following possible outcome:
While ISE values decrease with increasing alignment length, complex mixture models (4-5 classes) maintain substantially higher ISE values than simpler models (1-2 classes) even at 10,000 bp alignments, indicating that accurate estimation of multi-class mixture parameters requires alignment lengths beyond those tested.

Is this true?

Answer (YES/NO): NO